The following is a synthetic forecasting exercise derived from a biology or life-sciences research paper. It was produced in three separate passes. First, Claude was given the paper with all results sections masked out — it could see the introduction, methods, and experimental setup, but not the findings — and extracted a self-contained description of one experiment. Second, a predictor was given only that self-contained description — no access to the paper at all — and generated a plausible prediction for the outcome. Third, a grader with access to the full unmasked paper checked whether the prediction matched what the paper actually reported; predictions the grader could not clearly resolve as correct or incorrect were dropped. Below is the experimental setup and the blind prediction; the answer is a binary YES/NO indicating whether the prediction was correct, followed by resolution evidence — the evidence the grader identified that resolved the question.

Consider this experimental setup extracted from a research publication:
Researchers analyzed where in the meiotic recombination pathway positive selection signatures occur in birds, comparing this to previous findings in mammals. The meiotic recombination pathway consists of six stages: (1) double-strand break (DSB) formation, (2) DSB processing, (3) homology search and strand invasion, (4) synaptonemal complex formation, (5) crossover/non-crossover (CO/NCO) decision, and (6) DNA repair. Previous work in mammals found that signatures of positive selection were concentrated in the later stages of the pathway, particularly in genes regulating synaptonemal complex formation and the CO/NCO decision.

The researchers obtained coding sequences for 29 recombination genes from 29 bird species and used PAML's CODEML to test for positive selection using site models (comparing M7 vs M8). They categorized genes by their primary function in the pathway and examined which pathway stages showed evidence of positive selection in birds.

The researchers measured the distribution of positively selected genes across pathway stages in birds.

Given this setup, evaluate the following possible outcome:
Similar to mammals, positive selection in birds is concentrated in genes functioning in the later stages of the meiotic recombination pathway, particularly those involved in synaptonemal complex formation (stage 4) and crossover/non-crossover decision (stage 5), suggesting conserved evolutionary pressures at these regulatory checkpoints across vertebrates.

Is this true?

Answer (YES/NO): NO